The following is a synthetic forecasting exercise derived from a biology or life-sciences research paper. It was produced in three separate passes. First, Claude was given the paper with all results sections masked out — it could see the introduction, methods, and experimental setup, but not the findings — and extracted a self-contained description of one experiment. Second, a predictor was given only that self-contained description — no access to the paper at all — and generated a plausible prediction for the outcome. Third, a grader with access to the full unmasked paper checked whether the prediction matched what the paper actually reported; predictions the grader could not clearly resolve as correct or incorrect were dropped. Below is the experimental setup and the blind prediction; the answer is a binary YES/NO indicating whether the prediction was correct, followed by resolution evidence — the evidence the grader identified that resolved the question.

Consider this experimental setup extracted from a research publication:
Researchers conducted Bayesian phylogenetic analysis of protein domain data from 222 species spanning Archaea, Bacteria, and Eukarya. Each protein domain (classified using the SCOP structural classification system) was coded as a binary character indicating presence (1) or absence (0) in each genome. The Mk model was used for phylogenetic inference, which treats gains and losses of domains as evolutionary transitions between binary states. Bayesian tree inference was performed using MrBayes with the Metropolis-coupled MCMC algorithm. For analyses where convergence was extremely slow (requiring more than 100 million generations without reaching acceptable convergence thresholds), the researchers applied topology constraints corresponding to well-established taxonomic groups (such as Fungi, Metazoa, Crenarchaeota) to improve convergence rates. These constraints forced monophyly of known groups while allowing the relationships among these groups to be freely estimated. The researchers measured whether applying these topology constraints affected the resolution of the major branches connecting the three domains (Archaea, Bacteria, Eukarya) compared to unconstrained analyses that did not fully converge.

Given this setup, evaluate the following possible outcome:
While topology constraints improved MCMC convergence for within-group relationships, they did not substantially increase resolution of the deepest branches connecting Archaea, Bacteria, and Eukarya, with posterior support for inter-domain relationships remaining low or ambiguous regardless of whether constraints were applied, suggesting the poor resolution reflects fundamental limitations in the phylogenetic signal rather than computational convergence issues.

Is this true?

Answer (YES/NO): NO